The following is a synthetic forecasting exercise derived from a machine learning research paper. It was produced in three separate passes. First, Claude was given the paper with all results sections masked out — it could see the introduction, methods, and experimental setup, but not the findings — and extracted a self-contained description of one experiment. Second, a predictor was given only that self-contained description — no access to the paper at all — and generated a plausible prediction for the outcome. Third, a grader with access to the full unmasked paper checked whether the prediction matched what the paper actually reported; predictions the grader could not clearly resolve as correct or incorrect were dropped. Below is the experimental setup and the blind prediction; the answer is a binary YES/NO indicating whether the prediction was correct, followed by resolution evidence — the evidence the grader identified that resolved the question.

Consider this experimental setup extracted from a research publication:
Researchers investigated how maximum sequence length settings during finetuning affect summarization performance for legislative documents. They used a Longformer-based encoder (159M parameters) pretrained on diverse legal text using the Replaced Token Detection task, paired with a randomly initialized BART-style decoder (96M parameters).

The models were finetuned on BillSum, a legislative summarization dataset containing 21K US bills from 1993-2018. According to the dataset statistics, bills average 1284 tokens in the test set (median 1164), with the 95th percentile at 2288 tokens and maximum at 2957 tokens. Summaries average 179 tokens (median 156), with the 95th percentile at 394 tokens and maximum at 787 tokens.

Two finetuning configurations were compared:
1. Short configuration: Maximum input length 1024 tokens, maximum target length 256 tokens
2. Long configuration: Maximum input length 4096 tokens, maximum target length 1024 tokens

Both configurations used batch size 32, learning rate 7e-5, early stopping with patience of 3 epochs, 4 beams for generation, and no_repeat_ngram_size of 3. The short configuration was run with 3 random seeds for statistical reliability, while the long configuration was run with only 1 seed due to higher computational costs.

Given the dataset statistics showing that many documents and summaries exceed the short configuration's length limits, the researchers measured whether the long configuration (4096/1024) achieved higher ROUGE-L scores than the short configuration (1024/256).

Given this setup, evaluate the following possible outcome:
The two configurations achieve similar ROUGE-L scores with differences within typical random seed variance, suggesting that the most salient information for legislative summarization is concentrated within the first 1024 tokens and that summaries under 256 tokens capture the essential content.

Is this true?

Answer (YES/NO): NO